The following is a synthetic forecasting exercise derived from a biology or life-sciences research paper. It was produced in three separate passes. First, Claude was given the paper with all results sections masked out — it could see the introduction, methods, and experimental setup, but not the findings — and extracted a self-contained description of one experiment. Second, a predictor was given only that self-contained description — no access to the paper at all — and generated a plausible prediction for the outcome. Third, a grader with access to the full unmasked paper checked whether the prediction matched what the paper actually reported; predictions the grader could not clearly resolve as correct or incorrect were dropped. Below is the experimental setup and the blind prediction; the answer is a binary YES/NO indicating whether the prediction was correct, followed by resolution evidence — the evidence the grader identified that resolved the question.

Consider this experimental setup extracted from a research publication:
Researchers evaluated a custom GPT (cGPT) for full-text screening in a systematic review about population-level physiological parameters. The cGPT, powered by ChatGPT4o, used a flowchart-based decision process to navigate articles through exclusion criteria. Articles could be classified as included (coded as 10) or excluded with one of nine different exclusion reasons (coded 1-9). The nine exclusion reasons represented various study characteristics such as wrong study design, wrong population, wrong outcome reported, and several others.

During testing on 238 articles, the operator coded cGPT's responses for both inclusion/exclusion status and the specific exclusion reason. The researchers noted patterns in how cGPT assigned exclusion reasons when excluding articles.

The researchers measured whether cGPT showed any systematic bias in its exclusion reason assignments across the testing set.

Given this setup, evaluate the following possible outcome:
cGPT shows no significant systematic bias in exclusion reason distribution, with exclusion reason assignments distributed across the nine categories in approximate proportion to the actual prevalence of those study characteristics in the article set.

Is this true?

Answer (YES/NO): NO